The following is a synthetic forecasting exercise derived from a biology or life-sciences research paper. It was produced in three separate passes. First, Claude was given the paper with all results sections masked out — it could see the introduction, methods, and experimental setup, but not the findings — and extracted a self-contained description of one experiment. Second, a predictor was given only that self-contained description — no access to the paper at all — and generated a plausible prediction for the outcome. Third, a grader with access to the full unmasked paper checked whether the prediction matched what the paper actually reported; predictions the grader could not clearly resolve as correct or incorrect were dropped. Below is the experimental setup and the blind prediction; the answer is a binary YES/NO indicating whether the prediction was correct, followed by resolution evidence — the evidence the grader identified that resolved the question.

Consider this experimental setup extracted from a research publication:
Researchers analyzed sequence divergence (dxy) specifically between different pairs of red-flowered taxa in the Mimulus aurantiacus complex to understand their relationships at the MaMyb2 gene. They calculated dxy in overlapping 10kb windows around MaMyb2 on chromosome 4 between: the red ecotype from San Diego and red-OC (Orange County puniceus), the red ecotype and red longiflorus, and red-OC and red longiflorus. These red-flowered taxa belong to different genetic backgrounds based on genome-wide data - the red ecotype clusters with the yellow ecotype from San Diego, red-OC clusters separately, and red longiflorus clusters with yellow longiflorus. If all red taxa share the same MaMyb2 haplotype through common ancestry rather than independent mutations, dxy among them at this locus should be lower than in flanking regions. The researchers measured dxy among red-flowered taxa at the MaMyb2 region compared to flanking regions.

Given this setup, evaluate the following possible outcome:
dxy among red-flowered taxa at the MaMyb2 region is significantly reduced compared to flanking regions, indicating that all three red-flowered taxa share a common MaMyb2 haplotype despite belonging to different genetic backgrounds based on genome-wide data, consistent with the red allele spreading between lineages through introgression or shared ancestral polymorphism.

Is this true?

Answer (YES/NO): NO